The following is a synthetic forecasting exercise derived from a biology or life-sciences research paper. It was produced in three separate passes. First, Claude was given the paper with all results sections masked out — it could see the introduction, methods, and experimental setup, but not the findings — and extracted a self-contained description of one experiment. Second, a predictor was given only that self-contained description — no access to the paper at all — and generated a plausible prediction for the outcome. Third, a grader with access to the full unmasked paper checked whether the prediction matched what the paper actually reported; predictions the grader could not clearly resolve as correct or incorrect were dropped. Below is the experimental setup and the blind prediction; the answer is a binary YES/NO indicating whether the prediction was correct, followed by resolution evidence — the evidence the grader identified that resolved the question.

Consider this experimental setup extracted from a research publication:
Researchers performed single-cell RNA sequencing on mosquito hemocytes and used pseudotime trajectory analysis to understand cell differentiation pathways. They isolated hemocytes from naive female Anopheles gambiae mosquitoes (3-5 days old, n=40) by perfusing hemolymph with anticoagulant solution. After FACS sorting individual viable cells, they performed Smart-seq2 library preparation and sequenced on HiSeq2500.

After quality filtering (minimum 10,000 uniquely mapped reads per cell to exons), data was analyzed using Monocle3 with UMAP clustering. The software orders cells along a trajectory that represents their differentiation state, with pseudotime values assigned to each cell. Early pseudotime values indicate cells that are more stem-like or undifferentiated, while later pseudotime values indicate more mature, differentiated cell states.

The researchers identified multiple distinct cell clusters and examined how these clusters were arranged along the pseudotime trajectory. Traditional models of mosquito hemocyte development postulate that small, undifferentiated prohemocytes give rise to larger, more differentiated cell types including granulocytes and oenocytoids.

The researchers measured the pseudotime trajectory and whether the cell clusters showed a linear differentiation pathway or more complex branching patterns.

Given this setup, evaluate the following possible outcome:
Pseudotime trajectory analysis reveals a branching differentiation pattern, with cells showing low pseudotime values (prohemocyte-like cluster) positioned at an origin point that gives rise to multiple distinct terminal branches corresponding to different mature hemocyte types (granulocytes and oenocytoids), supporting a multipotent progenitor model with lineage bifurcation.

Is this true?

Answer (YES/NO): YES